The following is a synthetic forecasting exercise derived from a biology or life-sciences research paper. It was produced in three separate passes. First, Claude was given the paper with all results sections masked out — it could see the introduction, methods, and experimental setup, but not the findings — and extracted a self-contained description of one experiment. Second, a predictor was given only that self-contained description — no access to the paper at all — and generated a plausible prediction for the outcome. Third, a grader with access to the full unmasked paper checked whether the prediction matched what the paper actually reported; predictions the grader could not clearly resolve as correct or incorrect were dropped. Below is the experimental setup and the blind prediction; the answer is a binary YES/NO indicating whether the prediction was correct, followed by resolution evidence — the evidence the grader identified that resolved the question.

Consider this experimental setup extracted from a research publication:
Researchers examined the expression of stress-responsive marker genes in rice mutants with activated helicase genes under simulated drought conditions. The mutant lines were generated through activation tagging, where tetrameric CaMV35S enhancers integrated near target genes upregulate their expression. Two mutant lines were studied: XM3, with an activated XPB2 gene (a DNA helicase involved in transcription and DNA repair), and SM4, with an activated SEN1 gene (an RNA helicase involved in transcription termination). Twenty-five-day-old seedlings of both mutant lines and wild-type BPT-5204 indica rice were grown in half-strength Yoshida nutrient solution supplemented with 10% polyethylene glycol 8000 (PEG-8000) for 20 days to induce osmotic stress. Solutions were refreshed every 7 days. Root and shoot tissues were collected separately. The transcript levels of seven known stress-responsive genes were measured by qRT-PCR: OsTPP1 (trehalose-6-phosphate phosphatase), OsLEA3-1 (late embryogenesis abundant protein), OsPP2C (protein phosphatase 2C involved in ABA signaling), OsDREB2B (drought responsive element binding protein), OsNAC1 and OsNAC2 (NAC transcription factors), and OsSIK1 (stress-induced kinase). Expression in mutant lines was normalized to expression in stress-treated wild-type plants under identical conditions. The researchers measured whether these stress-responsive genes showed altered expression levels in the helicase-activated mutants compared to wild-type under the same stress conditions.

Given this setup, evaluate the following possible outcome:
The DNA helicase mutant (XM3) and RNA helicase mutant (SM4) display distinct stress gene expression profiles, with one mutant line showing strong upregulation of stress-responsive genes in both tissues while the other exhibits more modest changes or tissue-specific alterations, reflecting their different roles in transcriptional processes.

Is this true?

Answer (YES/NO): NO